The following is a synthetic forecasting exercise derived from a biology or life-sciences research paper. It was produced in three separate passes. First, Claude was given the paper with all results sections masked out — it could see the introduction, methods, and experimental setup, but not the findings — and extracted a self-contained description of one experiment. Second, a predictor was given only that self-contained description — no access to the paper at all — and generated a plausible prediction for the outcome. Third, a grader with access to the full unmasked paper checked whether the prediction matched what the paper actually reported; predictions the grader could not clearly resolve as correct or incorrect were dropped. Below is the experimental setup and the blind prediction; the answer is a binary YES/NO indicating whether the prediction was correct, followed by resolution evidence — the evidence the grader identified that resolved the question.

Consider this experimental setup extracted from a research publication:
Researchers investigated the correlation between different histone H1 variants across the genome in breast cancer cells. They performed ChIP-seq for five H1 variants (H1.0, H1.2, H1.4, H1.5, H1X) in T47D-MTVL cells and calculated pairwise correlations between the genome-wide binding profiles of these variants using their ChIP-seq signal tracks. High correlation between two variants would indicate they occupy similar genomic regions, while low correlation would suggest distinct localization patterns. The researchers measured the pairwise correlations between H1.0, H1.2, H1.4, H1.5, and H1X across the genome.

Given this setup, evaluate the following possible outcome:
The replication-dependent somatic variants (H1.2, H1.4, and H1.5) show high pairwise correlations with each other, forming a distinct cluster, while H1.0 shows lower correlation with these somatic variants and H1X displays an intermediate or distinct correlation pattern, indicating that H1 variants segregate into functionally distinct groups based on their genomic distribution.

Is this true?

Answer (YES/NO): NO